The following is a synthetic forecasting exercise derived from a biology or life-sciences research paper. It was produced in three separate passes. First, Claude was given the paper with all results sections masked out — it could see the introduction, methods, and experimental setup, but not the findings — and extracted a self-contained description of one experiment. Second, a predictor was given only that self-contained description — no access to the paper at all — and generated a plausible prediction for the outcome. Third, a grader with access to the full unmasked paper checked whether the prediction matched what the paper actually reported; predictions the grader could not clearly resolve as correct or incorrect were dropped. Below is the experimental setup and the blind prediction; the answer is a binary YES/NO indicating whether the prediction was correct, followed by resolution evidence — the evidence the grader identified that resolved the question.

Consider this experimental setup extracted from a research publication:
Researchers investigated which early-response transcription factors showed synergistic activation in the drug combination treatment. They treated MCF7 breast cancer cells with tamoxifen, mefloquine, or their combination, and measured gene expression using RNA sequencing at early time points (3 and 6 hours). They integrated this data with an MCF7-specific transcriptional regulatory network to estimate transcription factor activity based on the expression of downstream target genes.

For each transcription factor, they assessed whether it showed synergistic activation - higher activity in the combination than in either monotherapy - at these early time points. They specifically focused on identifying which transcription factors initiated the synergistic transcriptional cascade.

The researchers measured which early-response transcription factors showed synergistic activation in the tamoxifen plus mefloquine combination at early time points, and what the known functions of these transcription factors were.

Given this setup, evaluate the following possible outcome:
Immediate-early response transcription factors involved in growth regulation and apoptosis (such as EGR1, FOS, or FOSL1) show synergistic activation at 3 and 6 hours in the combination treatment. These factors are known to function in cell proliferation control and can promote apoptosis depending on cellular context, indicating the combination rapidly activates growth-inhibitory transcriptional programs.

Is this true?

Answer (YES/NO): NO